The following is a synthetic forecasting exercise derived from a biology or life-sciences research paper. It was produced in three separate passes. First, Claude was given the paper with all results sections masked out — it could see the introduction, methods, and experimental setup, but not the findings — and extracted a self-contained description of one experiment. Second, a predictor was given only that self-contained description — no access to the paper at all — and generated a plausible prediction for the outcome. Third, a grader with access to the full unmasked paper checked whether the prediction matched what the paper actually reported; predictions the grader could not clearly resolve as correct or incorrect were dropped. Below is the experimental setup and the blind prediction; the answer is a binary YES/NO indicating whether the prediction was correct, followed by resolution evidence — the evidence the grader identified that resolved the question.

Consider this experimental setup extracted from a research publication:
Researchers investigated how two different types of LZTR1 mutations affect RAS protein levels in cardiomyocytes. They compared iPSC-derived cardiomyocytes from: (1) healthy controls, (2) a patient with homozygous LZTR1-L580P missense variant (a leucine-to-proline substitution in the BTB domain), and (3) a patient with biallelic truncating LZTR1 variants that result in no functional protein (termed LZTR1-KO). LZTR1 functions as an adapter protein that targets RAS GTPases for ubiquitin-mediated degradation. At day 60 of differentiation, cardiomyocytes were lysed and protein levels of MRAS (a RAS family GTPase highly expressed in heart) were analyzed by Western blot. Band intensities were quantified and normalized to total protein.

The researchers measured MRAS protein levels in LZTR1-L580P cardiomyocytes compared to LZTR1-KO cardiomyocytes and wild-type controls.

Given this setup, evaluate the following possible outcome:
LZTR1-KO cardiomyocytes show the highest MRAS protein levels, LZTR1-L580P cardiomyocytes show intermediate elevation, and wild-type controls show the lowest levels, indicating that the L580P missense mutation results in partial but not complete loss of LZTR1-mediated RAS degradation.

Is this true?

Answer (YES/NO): YES